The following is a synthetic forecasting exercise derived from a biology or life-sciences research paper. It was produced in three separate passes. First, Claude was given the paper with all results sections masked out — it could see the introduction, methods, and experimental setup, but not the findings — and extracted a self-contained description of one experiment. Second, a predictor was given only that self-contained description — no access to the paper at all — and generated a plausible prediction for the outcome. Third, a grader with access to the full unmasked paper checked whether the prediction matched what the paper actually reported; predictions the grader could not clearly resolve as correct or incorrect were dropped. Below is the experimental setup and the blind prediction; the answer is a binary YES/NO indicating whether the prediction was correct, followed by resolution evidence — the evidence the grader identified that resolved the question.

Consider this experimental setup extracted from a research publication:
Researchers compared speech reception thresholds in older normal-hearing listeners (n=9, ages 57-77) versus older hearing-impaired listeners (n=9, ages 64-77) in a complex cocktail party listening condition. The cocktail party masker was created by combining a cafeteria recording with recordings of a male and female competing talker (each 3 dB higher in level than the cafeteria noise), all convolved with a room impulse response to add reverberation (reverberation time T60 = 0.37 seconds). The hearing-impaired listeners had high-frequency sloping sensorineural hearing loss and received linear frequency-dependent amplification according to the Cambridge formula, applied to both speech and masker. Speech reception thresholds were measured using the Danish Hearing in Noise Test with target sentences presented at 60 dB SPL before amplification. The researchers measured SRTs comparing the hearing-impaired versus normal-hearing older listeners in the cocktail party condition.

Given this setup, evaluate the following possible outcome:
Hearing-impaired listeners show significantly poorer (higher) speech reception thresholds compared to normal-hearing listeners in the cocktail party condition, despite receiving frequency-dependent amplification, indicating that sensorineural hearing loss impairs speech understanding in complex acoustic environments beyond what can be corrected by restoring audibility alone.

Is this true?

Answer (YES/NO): NO